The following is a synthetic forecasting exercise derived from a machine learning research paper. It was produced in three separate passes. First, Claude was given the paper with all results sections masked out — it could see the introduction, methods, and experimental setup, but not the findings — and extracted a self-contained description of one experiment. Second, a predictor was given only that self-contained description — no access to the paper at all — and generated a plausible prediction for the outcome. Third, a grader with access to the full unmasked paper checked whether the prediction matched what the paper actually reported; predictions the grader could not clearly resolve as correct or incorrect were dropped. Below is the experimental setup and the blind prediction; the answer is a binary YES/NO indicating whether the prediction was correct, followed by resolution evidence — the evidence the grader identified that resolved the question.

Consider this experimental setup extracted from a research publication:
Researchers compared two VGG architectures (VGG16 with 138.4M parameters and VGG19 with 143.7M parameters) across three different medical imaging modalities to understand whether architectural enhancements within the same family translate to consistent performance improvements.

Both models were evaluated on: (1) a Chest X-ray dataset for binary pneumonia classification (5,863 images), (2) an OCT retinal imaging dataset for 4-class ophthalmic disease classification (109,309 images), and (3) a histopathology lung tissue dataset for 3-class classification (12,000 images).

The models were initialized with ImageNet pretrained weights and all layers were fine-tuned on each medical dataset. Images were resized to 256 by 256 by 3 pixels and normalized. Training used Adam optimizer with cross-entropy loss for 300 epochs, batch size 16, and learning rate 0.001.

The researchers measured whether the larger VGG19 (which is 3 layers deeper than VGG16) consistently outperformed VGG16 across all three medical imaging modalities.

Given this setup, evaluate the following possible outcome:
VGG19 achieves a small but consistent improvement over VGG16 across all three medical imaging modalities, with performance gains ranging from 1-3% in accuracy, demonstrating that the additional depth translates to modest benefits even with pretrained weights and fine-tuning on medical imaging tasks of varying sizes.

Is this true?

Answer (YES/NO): NO